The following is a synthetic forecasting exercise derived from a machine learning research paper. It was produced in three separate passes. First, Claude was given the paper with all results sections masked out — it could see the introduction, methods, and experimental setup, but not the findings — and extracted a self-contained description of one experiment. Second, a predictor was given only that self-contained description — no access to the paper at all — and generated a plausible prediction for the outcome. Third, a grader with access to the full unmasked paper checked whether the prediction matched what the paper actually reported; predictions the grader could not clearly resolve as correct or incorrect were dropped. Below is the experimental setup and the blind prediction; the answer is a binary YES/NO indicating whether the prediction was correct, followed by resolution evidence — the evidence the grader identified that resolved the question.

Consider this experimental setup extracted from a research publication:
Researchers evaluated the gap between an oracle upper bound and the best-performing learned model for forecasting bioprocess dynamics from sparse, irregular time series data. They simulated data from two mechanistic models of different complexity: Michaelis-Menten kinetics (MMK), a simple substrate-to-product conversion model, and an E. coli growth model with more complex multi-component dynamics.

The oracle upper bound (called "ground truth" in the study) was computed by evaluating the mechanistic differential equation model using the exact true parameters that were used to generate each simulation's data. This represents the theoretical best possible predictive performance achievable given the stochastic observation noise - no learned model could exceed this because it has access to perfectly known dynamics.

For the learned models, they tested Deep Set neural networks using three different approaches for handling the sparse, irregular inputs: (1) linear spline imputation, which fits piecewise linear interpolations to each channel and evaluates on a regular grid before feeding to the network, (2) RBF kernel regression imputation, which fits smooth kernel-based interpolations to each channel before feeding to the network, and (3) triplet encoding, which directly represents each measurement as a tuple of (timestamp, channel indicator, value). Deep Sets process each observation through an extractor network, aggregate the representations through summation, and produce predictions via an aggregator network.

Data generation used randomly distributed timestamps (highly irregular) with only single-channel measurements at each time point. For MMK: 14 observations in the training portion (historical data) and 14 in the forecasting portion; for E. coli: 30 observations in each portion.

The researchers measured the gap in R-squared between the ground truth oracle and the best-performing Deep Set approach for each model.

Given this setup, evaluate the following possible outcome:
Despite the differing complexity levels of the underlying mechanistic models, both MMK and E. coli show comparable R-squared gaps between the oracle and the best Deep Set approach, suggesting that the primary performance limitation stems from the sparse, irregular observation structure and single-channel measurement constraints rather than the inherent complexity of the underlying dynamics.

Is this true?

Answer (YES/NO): NO